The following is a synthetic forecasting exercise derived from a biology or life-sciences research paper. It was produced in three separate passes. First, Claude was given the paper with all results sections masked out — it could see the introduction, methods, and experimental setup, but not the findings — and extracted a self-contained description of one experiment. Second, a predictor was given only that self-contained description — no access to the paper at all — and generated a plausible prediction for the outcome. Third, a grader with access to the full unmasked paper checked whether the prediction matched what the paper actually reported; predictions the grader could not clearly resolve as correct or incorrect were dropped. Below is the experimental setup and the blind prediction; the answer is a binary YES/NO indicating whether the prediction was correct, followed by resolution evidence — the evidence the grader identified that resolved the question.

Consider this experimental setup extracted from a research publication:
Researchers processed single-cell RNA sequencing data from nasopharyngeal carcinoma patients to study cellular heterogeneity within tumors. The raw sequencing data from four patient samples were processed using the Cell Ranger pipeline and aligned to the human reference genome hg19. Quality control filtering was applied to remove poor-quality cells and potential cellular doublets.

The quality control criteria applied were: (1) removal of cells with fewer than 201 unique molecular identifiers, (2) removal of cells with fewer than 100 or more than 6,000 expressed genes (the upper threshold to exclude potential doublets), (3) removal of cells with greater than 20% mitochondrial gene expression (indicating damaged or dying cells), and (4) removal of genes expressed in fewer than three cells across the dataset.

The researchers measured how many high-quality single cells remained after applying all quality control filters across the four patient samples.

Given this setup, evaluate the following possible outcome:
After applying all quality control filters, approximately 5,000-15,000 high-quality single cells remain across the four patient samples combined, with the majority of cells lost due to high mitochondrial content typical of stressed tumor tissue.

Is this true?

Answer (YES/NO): NO